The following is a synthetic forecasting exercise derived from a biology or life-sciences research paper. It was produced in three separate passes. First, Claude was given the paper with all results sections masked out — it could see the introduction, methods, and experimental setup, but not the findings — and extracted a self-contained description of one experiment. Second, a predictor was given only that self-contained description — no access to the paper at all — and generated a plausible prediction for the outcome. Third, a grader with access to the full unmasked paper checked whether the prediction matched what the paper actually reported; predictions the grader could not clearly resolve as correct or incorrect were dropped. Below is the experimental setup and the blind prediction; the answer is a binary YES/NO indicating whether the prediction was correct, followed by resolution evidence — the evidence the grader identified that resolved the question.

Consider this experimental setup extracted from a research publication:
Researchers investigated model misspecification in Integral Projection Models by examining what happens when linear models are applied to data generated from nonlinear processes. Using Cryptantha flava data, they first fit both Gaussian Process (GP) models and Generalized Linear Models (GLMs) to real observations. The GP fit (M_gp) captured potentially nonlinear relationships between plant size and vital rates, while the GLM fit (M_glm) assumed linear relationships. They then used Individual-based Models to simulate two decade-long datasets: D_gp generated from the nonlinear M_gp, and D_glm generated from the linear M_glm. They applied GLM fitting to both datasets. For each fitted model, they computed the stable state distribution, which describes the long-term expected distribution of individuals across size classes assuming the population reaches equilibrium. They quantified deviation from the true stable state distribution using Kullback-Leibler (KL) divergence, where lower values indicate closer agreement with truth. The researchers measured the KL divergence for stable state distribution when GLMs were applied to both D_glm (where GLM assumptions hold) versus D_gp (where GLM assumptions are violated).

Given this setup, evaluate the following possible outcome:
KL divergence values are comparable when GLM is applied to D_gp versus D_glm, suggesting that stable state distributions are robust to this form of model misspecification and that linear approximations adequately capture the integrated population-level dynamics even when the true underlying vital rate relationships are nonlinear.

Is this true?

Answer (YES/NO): NO